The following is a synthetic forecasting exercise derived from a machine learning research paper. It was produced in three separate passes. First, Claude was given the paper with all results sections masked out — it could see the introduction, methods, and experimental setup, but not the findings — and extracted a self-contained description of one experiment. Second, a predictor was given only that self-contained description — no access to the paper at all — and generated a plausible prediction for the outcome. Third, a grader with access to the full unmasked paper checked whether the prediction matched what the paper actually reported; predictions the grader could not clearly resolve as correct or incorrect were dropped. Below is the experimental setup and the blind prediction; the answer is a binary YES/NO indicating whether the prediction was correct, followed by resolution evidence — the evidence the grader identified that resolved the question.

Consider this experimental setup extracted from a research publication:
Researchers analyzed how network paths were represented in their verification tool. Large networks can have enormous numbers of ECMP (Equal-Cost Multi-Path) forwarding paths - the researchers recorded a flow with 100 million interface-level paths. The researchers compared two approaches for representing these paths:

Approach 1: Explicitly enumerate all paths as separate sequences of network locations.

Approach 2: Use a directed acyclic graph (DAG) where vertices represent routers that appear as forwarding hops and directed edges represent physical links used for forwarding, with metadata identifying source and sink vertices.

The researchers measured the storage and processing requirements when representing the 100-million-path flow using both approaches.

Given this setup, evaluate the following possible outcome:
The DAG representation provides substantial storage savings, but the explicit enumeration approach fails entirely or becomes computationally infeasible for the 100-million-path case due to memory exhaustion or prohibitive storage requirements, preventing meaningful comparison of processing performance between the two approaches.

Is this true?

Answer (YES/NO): NO